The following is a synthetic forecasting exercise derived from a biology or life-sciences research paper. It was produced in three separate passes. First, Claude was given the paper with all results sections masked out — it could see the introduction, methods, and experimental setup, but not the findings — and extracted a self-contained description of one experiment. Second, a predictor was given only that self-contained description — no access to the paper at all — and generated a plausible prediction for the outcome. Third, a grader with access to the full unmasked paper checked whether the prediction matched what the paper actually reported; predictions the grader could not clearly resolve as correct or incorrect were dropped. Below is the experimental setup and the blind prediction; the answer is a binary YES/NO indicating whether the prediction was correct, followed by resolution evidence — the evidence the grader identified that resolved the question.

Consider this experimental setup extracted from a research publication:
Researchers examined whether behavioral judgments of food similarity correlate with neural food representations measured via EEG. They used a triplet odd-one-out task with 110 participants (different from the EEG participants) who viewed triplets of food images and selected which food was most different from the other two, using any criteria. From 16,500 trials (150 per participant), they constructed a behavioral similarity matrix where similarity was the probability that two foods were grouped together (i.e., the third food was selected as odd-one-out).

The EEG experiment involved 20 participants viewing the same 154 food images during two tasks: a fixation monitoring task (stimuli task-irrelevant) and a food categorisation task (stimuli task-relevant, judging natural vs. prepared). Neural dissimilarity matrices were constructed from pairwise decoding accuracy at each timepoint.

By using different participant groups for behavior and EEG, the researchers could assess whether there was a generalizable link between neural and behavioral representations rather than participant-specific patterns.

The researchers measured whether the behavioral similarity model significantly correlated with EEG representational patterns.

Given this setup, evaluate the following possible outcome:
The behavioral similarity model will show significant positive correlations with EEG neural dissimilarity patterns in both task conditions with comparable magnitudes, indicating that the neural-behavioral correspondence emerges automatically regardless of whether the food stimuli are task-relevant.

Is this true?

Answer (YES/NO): YES